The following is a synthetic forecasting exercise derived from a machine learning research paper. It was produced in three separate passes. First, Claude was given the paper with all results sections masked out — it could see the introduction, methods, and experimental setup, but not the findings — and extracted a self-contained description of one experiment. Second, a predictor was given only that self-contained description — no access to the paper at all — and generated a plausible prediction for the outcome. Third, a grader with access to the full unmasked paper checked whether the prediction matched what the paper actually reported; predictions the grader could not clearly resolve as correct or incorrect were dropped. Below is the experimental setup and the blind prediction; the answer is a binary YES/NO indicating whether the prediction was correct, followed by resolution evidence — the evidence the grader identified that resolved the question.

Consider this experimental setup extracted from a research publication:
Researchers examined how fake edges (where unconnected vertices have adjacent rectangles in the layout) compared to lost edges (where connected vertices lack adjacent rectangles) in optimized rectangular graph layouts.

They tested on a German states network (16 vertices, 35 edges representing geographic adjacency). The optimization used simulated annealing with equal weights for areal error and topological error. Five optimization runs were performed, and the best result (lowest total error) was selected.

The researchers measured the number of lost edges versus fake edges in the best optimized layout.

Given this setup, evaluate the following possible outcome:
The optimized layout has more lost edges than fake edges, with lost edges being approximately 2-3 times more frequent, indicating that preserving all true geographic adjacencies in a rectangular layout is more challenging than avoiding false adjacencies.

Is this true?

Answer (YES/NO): NO